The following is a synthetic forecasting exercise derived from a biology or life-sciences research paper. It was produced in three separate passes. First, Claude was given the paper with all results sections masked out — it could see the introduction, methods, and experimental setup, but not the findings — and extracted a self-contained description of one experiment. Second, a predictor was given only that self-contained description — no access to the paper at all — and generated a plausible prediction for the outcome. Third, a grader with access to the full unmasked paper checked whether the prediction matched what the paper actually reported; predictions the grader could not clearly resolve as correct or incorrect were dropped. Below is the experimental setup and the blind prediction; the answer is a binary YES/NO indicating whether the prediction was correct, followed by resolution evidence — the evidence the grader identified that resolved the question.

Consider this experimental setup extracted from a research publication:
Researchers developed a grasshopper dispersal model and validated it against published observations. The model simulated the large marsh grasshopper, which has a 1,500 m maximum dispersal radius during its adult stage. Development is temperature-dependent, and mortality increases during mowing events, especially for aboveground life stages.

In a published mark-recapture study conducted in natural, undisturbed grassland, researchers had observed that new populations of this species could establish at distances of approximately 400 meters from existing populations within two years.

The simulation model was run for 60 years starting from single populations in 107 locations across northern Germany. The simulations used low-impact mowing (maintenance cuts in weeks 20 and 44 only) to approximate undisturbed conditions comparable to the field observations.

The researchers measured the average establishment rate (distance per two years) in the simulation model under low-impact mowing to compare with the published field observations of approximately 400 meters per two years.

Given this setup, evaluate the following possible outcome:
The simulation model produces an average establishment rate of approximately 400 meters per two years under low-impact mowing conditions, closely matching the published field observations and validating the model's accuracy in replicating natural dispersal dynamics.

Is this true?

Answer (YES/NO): NO